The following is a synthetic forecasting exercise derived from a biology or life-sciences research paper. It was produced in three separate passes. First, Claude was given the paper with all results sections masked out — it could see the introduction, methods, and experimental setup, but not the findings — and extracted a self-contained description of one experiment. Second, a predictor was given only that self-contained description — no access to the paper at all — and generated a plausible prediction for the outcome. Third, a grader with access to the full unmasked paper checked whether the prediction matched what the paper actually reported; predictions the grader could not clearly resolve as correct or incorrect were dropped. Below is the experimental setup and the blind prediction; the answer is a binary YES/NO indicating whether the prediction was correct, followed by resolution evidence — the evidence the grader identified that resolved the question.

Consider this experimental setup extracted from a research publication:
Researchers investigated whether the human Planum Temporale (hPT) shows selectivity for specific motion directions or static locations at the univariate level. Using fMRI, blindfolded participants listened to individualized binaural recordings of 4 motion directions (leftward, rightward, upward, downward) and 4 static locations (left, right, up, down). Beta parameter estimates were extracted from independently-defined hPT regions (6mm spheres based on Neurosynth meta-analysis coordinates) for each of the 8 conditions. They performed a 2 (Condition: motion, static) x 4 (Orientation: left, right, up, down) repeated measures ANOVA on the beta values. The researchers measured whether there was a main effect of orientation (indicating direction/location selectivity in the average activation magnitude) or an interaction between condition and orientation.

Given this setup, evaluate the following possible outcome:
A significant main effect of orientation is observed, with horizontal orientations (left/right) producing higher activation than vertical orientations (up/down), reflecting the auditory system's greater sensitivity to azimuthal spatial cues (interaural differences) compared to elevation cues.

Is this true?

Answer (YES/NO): NO